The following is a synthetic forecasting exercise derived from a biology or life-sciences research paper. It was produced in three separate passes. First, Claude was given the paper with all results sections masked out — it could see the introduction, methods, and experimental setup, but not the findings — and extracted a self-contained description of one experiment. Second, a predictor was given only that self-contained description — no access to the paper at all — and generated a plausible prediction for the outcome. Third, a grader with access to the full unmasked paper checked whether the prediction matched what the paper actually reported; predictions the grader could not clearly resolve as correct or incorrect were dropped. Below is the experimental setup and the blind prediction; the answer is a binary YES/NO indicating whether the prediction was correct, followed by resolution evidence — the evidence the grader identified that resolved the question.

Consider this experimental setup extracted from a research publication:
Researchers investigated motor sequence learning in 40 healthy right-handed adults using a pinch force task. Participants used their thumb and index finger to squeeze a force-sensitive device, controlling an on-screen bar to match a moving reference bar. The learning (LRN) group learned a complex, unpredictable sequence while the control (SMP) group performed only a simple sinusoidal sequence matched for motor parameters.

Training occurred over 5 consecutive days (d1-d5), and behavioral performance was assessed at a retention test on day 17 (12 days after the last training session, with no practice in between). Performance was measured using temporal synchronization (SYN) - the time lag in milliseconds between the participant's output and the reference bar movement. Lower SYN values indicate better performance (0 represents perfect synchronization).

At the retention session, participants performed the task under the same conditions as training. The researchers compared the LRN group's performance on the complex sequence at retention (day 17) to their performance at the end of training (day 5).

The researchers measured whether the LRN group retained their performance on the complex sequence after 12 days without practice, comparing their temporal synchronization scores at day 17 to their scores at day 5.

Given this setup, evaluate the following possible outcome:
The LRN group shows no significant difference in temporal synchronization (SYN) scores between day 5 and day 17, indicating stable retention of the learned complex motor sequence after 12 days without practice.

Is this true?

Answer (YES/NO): YES